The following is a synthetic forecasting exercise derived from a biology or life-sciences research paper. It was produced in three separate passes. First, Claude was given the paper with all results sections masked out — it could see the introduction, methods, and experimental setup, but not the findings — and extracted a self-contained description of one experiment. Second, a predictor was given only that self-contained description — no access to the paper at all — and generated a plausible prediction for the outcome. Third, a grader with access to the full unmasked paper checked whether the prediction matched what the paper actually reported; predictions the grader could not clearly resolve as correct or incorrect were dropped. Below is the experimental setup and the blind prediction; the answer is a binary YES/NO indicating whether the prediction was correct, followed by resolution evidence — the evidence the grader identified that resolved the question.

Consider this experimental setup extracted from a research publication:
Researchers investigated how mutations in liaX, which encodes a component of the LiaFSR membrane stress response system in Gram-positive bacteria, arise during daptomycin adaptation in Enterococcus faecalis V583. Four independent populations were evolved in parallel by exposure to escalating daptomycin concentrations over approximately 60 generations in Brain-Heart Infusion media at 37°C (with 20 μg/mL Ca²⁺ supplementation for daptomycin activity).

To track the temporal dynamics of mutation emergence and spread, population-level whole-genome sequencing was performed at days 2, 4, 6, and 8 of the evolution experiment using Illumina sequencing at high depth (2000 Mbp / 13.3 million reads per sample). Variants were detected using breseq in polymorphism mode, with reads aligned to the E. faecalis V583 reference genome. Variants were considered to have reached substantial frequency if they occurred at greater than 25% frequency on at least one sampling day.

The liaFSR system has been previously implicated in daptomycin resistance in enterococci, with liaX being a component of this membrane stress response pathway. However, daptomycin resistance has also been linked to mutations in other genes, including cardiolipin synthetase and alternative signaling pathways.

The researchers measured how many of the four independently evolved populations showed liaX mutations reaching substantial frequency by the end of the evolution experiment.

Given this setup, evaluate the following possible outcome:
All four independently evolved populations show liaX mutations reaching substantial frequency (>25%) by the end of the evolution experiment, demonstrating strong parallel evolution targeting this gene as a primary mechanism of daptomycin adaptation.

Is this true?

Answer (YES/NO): NO